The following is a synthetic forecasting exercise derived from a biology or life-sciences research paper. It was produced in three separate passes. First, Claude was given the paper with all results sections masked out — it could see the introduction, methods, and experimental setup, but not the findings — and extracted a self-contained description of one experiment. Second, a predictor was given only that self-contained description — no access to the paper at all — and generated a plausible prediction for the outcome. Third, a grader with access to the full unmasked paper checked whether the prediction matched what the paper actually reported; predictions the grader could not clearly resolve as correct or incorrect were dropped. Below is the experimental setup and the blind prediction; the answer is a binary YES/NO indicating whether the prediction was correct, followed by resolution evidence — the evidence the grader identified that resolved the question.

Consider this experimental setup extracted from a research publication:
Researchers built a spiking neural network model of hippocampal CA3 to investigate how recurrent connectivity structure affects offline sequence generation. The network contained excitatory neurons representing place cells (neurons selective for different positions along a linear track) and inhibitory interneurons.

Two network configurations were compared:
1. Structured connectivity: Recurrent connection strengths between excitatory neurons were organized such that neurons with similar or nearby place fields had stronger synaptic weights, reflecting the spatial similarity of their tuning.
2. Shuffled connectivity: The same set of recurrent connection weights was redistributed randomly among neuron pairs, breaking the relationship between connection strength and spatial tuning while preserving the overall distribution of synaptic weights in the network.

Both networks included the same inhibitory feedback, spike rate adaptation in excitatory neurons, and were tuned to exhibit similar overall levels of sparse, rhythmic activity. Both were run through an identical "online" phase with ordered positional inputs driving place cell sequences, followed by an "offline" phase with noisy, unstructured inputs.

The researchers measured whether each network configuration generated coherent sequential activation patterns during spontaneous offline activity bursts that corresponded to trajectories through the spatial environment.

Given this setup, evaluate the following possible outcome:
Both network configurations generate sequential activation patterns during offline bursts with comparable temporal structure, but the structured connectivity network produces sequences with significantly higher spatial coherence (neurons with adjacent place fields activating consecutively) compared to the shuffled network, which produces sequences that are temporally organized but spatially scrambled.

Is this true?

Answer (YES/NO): NO